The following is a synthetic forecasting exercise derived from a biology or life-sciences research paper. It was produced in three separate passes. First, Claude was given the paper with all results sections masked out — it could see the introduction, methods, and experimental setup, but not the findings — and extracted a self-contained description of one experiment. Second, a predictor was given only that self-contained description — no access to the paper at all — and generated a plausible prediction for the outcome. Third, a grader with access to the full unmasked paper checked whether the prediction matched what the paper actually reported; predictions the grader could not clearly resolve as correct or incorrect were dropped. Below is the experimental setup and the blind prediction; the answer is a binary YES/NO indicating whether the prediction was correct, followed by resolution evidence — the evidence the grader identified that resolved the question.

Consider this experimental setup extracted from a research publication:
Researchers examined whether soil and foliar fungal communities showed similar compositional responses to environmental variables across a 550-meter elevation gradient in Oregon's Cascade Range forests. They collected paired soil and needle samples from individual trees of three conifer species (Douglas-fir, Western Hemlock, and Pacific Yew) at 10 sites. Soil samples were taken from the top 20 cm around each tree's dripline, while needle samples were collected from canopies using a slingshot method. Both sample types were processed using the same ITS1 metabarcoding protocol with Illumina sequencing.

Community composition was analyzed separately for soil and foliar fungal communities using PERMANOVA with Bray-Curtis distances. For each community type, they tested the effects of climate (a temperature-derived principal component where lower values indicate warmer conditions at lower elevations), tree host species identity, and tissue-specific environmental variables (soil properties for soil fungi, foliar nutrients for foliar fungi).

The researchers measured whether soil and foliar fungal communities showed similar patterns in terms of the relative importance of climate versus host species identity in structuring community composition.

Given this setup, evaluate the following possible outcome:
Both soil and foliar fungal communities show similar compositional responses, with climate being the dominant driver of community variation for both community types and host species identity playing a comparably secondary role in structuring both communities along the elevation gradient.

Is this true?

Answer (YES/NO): NO